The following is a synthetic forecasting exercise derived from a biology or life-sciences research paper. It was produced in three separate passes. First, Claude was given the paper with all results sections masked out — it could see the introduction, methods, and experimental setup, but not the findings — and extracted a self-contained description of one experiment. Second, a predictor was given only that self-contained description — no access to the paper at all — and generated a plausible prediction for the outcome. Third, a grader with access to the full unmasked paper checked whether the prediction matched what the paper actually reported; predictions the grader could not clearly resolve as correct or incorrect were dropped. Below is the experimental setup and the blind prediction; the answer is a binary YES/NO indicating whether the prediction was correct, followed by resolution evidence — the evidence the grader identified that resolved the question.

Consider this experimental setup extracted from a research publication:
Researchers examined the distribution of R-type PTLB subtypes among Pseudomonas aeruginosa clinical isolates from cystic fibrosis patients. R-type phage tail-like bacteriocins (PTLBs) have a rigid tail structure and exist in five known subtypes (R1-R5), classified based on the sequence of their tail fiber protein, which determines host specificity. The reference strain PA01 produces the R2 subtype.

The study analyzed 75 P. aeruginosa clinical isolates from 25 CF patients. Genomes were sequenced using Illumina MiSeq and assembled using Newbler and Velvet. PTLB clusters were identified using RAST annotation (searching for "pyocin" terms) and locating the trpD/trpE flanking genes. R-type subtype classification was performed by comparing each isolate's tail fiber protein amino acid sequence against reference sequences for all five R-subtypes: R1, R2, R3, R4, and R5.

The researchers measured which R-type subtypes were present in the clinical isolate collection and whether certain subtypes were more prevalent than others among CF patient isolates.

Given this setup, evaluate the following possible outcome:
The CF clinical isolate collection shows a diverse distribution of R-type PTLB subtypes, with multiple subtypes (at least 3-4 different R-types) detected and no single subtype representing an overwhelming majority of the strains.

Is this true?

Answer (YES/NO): YES